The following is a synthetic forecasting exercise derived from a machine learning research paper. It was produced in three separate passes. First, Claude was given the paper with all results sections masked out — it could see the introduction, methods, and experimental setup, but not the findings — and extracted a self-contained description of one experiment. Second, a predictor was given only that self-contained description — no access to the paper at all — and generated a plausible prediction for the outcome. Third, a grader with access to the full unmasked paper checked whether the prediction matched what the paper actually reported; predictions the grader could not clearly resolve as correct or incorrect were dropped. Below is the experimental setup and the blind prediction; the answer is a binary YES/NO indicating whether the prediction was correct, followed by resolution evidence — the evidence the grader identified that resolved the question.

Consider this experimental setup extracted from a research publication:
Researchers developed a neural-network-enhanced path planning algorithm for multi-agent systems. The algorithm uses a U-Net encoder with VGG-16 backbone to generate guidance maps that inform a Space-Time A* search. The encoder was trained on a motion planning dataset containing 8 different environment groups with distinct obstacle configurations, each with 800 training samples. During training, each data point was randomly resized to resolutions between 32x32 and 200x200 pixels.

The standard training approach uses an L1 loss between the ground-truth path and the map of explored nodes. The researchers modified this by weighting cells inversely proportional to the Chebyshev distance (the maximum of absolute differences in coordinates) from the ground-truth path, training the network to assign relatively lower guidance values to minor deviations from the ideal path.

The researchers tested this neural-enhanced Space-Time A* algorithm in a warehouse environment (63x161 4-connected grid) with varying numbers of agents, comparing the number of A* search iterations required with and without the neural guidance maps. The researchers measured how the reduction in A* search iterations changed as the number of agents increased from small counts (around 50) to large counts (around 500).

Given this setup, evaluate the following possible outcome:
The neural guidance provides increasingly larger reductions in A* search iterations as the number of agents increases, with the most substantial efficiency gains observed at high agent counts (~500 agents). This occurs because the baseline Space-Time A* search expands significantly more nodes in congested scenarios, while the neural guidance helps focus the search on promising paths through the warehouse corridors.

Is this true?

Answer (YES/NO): YES